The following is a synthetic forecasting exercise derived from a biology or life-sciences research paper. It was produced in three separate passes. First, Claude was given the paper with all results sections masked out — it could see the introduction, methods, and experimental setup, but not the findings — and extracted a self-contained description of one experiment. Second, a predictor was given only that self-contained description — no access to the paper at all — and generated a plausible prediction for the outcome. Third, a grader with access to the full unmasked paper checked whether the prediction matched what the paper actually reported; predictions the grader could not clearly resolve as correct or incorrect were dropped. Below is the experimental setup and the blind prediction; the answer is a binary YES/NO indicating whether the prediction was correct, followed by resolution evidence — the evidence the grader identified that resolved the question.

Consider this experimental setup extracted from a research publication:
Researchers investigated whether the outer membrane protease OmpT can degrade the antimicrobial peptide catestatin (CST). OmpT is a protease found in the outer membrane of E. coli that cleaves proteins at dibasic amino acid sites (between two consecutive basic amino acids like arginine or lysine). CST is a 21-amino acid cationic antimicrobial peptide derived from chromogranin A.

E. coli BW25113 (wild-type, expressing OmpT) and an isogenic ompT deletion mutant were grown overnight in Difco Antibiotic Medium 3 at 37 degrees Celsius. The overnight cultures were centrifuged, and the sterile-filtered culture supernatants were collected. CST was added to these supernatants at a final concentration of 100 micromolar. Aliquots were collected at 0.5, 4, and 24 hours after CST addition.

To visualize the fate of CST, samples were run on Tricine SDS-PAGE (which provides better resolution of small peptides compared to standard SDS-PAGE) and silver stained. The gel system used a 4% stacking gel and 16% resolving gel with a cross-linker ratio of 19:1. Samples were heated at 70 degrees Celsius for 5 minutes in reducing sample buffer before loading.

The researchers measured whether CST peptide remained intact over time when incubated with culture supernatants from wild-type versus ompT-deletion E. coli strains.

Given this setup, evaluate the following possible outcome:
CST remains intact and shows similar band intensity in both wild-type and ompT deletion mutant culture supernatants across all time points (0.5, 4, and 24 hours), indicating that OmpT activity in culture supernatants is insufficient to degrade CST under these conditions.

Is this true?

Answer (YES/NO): NO